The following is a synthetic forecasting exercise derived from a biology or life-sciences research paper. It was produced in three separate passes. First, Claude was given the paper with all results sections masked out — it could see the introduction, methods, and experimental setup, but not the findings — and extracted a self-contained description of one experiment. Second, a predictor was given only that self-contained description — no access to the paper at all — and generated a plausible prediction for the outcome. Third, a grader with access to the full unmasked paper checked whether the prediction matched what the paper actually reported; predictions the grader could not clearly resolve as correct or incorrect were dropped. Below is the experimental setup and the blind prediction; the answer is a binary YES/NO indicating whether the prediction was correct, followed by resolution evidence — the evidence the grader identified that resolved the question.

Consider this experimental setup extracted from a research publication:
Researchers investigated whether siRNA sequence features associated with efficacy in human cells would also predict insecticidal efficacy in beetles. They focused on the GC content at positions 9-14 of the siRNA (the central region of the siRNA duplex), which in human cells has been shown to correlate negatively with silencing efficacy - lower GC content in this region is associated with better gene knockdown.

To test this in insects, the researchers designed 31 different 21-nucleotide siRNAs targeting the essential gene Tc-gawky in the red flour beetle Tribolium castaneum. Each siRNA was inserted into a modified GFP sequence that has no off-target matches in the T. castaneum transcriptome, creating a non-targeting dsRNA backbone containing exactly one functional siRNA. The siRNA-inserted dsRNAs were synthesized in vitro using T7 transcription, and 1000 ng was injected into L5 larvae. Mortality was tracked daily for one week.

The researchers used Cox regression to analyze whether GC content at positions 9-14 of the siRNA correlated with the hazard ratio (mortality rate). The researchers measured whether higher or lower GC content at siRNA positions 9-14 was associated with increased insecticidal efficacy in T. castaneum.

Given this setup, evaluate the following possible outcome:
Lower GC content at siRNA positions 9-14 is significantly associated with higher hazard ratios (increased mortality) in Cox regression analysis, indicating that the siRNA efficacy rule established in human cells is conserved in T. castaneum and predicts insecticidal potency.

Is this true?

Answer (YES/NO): NO